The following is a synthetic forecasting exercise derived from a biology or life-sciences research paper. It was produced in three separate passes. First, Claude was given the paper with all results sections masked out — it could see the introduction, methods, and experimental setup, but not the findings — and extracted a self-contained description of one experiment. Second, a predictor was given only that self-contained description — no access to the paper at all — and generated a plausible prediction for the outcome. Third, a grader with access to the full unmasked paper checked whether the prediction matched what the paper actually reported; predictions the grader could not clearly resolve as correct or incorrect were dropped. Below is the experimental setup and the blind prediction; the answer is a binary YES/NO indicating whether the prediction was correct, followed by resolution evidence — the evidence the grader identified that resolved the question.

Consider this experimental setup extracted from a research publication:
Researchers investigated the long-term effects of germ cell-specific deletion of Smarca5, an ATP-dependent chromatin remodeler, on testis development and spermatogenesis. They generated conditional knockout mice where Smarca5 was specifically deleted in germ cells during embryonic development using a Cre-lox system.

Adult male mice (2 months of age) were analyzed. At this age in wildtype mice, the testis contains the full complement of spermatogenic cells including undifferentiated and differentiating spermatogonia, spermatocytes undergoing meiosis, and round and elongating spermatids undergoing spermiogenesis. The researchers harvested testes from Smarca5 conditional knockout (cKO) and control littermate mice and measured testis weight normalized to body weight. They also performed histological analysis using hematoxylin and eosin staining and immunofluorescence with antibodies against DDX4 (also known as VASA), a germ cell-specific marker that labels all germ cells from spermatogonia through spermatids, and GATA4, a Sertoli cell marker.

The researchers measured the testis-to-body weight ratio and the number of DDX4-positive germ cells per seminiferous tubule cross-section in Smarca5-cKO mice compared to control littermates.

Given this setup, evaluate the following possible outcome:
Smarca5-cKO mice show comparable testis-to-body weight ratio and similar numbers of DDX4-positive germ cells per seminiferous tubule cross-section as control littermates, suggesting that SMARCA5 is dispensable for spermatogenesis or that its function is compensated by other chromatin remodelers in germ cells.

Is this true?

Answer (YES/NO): NO